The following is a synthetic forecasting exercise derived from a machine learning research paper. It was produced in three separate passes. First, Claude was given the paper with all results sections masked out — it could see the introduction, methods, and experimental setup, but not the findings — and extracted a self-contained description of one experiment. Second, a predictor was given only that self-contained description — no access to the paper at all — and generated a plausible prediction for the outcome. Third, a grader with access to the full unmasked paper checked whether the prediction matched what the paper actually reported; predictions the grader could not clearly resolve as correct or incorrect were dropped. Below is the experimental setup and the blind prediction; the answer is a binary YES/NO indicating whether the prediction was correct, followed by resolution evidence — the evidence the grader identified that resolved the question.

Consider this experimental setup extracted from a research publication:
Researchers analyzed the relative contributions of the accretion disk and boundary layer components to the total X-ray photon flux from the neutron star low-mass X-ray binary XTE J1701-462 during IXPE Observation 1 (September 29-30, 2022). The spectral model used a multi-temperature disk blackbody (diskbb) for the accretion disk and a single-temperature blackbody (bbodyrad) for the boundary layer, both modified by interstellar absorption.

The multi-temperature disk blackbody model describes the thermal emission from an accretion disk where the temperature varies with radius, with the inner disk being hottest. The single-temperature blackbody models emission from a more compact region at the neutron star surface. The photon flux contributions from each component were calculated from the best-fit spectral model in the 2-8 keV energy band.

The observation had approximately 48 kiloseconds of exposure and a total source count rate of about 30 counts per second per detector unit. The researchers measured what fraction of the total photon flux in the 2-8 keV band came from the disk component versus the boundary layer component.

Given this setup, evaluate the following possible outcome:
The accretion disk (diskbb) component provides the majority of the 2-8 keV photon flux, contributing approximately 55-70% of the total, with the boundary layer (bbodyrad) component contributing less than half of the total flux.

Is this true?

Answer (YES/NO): NO